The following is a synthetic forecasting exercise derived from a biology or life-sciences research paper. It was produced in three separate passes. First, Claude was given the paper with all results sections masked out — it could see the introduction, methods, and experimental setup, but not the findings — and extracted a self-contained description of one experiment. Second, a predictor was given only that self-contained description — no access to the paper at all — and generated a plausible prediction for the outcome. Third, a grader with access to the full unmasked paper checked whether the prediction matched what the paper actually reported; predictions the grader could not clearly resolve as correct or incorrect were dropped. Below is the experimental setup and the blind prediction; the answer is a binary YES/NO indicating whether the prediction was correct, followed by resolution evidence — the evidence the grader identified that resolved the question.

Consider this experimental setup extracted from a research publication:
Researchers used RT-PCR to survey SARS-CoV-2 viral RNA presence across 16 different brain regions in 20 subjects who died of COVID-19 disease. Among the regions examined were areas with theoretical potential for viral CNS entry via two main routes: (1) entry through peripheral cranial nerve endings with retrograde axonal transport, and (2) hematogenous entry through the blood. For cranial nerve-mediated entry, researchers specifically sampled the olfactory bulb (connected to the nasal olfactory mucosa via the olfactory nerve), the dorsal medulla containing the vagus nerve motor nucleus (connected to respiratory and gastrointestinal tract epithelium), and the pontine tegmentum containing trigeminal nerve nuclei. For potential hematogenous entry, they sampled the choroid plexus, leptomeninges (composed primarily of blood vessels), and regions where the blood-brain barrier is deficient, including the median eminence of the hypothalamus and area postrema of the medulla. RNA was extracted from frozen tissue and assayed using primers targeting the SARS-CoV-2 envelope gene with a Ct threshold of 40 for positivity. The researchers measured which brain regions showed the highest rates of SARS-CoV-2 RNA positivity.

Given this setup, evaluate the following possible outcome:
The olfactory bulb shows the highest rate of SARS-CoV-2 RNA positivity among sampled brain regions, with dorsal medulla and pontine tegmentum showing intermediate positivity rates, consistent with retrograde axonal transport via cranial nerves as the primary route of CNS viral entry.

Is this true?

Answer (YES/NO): NO